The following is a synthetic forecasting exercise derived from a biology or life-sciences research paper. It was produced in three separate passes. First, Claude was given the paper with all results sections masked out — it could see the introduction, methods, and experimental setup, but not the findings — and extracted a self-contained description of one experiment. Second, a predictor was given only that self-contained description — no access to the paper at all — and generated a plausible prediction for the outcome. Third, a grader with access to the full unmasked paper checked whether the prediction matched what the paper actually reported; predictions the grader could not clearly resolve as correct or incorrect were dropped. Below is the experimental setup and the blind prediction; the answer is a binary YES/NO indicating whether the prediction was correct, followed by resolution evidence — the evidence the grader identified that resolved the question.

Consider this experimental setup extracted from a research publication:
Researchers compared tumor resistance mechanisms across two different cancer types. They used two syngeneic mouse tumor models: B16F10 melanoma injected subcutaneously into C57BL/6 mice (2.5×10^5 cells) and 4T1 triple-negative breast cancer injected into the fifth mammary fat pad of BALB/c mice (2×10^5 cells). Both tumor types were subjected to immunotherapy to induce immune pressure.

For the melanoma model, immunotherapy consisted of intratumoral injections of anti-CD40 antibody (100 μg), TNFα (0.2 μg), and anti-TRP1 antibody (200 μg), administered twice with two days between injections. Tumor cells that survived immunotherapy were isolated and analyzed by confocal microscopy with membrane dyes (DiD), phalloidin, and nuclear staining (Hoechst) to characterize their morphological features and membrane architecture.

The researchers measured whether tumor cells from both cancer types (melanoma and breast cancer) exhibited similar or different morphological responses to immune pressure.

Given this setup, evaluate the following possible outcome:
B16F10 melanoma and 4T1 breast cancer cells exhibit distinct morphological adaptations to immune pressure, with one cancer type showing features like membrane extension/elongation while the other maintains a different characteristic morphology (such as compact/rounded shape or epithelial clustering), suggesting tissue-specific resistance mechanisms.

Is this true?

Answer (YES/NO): NO